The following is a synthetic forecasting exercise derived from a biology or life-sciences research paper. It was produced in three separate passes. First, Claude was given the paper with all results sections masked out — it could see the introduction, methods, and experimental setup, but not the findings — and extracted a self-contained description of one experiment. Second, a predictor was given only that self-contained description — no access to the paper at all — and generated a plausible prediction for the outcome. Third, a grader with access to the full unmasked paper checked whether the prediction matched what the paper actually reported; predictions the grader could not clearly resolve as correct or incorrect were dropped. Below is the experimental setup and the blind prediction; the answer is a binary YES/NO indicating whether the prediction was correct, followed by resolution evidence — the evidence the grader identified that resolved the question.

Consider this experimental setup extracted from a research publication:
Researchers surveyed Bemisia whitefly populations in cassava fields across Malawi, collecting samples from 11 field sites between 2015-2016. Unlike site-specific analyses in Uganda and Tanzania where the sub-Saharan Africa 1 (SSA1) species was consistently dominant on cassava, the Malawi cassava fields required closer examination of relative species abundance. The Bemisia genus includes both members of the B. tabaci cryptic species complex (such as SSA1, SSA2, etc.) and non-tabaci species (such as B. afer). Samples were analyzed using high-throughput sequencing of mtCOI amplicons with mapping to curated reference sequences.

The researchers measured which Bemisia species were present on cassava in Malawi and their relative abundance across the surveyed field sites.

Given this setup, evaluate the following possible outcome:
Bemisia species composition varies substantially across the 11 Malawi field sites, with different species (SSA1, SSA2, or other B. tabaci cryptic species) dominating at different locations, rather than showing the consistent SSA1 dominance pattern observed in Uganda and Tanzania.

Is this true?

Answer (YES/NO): NO